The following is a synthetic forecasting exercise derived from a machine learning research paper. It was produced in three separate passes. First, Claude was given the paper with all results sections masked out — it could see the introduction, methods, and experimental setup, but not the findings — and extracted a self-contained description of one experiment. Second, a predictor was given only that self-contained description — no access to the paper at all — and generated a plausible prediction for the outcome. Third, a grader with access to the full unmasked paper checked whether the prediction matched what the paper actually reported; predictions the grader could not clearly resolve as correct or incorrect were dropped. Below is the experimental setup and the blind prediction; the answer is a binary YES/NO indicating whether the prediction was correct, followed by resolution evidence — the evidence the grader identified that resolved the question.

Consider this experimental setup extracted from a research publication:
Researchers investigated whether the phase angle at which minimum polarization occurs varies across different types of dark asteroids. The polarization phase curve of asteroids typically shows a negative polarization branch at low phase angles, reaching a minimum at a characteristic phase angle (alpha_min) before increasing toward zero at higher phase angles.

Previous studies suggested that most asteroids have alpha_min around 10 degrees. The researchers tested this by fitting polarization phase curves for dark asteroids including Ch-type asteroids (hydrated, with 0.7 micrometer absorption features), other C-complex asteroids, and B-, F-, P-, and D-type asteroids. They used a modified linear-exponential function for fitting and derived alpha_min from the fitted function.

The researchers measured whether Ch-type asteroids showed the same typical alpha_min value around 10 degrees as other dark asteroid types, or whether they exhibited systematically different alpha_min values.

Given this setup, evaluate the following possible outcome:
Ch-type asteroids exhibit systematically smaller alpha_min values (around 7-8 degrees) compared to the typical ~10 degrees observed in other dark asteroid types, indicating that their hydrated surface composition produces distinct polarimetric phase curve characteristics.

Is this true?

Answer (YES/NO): NO